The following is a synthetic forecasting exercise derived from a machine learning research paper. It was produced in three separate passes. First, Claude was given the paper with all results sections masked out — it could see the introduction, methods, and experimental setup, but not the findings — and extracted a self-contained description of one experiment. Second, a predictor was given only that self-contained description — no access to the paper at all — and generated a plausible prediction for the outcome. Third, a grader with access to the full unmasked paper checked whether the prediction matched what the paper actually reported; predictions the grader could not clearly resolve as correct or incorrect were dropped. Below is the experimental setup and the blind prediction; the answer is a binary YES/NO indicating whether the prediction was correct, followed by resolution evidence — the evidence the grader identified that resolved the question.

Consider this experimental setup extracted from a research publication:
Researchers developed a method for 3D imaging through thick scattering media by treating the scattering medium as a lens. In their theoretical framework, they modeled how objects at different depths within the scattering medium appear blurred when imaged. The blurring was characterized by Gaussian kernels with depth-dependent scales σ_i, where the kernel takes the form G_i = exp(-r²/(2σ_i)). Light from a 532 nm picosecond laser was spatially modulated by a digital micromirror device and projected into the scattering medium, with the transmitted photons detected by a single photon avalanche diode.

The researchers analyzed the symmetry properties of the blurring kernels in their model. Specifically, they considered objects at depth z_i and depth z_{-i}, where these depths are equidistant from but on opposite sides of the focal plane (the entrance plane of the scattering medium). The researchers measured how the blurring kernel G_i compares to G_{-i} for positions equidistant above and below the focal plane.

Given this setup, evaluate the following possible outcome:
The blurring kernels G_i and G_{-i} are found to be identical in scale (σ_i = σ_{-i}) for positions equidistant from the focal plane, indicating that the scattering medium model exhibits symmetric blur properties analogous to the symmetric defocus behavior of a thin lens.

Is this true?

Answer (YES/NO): YES